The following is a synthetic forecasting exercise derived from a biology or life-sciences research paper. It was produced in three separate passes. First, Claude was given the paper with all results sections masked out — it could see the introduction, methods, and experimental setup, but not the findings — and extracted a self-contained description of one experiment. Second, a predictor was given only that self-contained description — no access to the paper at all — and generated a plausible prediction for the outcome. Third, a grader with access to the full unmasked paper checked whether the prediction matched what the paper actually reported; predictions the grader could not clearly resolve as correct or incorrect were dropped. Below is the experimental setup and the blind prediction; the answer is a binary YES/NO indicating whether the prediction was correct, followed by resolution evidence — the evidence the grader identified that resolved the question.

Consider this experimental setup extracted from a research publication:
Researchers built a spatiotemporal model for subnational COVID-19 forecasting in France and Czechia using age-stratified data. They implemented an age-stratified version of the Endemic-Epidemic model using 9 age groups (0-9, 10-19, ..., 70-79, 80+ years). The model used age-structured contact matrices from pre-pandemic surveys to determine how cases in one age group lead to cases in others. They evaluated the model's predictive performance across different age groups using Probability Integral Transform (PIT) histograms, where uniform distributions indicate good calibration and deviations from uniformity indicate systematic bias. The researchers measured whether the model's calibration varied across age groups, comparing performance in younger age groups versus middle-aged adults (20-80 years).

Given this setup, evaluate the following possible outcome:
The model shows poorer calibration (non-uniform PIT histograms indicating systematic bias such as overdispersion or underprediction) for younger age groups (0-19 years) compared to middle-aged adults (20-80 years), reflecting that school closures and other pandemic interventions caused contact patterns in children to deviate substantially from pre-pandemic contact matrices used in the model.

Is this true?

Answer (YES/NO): NO